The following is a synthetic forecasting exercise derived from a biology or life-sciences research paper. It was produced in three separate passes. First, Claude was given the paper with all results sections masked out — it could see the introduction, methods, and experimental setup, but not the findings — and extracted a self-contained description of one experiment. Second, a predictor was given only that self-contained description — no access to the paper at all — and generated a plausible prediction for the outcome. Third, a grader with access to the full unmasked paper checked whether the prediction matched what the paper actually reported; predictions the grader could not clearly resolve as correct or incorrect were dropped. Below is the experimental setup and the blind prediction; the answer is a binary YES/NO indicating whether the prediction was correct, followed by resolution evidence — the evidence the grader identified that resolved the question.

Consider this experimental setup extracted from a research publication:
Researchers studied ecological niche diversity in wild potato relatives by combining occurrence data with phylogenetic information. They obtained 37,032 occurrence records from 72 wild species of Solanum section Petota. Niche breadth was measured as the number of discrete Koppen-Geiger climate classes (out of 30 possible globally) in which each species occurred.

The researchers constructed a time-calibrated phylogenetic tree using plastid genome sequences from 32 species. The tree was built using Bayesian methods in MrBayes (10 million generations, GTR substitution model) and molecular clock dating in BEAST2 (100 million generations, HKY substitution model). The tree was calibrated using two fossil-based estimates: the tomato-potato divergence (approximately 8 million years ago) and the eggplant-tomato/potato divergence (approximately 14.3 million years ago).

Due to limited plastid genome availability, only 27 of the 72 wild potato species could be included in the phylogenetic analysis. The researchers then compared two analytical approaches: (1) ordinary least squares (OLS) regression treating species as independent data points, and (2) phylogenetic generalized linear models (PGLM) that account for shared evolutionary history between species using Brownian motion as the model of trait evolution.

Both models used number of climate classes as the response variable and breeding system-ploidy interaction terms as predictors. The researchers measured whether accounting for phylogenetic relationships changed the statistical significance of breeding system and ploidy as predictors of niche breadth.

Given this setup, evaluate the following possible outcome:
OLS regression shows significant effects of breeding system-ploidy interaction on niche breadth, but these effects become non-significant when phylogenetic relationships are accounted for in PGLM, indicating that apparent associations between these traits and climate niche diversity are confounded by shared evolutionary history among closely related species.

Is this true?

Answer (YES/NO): NO